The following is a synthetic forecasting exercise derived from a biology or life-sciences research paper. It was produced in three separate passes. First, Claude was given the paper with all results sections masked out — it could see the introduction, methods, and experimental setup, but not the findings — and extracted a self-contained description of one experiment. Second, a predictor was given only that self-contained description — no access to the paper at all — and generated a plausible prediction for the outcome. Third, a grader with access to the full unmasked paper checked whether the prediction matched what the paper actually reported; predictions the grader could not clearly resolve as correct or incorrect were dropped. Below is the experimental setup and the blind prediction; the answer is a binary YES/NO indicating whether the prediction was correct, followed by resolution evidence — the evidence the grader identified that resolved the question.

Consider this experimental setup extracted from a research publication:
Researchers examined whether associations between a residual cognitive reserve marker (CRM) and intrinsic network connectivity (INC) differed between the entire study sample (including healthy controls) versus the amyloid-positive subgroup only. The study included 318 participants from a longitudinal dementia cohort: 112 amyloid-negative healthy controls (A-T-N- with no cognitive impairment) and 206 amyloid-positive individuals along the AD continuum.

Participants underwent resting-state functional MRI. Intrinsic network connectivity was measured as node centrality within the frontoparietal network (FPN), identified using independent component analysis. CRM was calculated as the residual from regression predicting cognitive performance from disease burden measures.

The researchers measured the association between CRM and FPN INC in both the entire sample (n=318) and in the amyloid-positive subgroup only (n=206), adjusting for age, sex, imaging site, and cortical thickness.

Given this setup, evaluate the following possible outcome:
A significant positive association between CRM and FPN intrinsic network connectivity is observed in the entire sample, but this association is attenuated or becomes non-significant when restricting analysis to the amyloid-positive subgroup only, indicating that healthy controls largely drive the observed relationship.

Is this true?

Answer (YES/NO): NO